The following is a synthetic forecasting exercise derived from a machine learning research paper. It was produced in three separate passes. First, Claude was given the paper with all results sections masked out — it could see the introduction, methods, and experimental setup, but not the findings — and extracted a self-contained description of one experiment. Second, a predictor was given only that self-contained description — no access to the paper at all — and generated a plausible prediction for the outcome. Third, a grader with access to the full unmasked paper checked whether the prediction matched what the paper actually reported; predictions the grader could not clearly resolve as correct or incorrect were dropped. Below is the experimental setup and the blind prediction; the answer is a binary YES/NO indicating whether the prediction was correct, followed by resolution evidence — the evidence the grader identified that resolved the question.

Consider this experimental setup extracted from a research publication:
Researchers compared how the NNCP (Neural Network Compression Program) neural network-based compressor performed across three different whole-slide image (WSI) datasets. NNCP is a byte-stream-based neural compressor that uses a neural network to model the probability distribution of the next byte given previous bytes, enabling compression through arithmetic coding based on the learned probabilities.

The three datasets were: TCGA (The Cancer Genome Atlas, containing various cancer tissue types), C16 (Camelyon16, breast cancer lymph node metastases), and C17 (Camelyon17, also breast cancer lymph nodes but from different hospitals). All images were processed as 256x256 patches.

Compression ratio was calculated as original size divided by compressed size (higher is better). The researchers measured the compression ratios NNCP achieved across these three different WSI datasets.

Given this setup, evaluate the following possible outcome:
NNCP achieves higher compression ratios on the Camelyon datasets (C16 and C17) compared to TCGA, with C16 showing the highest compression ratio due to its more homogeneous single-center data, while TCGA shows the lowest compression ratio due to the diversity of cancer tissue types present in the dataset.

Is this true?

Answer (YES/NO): NO